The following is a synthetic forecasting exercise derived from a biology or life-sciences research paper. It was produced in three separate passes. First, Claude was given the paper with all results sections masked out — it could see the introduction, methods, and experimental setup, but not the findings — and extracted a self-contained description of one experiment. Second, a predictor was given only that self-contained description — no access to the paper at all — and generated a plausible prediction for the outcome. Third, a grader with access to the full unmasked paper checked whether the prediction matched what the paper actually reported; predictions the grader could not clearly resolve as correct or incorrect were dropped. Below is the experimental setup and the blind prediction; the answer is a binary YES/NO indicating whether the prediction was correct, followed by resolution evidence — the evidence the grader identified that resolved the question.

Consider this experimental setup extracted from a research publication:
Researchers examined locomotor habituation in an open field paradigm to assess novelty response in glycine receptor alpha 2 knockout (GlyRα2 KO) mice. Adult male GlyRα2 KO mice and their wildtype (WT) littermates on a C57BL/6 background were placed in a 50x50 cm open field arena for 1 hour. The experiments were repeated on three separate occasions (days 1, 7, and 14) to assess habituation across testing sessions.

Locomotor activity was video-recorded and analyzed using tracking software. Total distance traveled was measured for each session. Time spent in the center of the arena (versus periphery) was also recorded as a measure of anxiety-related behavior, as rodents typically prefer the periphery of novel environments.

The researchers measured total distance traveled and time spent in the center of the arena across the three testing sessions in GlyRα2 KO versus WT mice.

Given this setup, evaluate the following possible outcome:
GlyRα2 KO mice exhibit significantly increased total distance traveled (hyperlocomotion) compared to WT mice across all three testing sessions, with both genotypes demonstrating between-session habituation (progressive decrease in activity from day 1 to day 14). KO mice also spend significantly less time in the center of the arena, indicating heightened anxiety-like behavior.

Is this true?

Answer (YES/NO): NO